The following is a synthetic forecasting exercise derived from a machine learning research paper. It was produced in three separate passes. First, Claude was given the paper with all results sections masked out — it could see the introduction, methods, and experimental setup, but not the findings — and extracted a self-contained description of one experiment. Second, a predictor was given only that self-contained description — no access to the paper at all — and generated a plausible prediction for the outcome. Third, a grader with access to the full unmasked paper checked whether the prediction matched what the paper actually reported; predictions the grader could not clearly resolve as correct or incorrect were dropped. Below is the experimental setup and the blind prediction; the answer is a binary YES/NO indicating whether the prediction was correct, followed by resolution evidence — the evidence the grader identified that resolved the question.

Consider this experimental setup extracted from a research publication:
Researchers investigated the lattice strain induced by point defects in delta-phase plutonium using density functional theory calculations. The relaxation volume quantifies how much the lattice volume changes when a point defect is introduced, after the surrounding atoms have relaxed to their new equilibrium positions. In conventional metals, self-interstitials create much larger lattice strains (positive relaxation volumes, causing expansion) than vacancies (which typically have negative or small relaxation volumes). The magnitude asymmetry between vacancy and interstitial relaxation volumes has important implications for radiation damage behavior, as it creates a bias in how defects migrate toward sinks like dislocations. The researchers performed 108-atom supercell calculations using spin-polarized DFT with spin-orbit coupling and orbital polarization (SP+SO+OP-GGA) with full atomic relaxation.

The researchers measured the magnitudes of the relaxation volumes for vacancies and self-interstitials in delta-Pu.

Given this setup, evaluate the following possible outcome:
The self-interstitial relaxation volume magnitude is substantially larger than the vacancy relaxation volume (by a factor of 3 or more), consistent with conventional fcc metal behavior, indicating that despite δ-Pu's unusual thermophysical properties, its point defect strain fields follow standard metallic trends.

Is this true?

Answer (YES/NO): NO